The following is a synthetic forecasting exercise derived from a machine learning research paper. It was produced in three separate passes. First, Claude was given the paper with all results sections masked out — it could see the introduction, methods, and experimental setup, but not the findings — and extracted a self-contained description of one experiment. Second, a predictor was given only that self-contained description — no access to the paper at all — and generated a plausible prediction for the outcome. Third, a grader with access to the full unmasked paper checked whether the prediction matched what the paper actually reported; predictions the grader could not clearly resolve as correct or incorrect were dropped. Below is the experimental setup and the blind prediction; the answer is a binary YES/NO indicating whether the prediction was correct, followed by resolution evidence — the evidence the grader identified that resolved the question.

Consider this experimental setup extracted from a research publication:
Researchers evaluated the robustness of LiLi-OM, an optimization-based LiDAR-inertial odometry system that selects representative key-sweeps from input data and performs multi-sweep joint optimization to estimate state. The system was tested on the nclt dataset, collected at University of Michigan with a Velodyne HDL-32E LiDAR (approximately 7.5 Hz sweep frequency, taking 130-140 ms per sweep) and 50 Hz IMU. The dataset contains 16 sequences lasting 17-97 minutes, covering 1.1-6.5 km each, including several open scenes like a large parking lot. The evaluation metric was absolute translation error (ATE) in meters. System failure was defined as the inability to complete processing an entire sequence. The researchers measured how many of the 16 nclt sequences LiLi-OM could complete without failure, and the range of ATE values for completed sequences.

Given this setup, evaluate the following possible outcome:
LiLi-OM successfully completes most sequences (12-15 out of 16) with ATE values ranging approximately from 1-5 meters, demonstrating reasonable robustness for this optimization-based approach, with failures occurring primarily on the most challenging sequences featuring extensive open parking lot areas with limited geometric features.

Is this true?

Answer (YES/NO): NO